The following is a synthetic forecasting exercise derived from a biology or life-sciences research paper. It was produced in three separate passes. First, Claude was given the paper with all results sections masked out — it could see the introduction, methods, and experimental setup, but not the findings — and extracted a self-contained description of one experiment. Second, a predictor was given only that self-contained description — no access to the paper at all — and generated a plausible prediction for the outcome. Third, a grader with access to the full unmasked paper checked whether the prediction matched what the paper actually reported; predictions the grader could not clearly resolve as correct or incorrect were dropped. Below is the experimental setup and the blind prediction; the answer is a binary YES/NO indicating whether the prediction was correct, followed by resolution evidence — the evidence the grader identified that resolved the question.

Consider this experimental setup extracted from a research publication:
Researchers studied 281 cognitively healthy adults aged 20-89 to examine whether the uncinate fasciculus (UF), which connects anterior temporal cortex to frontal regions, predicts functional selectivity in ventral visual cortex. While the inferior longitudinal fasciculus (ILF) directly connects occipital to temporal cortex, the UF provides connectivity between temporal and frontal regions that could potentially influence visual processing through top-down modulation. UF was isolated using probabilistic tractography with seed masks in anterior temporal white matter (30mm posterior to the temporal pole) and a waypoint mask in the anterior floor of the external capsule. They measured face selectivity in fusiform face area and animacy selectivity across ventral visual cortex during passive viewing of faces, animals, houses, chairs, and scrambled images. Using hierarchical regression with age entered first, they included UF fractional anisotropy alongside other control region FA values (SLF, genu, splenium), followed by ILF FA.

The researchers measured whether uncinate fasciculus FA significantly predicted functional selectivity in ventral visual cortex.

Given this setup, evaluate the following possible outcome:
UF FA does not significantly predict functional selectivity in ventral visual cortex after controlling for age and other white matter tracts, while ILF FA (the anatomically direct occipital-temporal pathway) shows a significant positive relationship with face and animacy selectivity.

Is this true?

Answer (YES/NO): NO